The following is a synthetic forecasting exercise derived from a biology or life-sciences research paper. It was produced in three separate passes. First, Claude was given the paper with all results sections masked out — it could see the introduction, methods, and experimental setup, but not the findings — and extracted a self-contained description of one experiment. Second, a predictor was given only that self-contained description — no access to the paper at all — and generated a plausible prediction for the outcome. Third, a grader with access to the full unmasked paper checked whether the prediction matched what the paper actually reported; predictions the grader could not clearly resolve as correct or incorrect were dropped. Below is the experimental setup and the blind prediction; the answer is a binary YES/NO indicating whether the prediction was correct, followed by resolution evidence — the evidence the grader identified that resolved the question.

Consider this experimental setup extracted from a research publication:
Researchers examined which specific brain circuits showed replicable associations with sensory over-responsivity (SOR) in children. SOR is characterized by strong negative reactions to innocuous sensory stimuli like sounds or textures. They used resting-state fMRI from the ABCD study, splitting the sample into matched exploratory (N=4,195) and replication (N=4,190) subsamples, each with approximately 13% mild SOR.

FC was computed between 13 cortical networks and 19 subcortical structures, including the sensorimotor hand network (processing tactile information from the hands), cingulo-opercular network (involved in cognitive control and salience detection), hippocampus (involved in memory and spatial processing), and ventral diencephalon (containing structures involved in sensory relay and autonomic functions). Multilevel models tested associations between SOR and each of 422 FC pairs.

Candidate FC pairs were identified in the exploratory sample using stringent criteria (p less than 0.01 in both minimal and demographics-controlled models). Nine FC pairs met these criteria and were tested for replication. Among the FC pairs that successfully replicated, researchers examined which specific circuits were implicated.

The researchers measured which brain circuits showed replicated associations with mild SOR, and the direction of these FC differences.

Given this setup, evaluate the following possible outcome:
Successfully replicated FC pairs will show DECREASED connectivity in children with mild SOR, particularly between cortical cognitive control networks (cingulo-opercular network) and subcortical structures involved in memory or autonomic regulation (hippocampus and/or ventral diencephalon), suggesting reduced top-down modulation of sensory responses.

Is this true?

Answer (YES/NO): YES